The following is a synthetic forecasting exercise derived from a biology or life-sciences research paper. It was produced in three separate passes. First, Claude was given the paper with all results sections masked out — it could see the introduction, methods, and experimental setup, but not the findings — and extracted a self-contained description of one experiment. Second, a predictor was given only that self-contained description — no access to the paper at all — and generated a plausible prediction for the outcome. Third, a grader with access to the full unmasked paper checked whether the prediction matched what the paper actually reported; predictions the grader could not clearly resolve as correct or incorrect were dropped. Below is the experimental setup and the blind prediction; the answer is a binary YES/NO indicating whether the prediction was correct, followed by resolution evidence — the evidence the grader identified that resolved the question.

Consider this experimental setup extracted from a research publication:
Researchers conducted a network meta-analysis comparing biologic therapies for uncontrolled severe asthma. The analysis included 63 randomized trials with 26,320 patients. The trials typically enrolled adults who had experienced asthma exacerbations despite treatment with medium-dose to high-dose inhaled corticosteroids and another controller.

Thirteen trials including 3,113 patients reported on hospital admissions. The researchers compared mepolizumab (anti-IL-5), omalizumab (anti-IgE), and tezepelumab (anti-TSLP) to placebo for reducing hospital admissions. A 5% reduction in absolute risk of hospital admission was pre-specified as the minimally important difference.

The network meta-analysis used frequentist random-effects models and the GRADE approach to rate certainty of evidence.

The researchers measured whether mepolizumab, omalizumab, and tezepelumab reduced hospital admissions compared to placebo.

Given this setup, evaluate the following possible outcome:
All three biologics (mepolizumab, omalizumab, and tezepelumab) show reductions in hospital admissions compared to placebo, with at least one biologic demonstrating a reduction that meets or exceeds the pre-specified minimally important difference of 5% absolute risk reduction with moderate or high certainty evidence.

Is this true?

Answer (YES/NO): YES